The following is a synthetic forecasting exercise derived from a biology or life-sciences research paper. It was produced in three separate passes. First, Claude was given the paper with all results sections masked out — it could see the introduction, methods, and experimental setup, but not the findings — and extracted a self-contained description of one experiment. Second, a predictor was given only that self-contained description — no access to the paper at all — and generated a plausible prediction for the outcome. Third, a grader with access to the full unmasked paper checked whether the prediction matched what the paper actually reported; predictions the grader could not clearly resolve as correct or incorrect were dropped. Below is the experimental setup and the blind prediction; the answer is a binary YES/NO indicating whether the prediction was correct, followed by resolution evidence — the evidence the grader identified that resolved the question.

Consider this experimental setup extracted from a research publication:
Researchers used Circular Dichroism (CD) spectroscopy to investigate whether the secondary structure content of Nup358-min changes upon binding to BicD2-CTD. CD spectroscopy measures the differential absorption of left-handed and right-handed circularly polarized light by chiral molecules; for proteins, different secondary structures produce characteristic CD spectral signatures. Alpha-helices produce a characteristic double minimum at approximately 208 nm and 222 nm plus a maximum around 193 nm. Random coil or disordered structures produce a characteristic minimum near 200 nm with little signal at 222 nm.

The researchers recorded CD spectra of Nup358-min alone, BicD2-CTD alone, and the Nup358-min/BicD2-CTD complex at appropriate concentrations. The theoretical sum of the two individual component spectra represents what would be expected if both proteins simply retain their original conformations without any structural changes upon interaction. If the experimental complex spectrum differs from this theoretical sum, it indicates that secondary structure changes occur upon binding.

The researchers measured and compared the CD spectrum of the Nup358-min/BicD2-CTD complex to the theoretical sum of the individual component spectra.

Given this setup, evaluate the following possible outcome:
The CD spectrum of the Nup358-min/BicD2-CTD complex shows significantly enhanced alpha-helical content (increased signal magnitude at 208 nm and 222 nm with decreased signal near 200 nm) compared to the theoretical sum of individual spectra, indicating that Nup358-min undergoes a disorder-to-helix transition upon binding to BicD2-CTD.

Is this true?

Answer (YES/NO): YES